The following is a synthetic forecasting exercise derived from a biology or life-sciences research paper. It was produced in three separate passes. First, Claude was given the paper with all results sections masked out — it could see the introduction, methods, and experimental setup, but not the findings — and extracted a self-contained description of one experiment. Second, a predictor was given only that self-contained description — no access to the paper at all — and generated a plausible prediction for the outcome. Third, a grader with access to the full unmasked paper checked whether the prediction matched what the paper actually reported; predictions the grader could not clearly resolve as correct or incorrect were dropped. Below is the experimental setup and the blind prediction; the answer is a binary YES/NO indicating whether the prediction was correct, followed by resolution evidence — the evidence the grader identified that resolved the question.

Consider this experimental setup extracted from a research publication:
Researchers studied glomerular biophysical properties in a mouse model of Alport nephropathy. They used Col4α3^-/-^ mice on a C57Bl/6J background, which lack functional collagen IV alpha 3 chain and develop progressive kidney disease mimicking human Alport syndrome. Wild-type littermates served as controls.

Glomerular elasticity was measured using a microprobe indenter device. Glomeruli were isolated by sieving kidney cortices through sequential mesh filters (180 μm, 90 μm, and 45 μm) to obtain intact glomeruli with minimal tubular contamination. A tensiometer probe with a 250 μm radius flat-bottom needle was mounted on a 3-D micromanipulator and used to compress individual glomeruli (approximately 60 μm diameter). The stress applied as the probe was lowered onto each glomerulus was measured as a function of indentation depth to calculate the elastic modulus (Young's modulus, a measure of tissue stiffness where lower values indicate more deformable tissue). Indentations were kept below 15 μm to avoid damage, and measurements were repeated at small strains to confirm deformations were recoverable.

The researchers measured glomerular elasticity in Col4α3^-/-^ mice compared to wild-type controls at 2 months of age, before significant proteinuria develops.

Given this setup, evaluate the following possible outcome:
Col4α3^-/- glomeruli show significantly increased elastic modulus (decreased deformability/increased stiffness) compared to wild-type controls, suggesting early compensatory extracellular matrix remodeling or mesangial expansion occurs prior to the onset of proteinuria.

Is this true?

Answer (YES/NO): NO